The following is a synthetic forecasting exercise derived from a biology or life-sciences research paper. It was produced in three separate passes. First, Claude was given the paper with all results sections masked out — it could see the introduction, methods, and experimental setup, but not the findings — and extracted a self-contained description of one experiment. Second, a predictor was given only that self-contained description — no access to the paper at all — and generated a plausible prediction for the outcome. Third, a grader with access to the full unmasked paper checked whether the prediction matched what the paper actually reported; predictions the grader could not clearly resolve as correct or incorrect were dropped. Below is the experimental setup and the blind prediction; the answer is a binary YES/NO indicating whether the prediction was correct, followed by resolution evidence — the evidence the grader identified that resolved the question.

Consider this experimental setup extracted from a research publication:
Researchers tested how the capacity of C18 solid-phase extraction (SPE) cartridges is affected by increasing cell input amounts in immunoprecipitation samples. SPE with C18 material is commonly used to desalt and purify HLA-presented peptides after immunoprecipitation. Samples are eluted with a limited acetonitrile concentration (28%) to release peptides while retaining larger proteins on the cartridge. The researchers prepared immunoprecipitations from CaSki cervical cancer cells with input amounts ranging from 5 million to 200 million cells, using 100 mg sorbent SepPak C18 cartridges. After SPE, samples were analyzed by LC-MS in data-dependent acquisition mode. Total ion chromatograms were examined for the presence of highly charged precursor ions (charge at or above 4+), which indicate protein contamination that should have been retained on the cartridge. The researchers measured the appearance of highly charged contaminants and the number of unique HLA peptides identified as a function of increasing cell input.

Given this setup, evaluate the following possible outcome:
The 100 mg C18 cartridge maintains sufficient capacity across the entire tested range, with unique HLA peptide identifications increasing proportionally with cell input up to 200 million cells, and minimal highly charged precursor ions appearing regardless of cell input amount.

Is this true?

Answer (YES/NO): NO